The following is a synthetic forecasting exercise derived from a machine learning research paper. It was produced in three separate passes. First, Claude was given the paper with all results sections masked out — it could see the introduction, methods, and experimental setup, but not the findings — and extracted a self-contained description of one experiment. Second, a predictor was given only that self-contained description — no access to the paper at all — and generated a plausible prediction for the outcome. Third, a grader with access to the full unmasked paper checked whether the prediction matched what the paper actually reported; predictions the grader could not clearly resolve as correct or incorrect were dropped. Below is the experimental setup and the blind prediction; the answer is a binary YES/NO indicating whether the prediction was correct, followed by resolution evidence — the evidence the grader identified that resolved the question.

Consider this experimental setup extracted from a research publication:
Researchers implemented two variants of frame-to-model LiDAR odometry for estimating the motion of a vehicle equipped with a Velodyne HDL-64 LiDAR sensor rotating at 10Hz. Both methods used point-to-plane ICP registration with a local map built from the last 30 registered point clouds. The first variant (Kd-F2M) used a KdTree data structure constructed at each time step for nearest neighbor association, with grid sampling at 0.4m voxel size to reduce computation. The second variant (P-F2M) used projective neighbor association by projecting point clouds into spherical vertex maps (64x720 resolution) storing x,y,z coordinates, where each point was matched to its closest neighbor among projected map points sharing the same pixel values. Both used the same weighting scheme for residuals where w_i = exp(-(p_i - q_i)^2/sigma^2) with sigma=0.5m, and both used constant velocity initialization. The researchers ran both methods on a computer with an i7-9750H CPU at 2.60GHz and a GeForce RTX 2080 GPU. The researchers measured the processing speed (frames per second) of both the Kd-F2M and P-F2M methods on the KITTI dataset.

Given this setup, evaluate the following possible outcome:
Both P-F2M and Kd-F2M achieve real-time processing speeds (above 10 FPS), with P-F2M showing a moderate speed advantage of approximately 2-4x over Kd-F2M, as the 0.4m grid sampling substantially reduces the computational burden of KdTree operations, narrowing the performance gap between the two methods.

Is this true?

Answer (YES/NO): NO